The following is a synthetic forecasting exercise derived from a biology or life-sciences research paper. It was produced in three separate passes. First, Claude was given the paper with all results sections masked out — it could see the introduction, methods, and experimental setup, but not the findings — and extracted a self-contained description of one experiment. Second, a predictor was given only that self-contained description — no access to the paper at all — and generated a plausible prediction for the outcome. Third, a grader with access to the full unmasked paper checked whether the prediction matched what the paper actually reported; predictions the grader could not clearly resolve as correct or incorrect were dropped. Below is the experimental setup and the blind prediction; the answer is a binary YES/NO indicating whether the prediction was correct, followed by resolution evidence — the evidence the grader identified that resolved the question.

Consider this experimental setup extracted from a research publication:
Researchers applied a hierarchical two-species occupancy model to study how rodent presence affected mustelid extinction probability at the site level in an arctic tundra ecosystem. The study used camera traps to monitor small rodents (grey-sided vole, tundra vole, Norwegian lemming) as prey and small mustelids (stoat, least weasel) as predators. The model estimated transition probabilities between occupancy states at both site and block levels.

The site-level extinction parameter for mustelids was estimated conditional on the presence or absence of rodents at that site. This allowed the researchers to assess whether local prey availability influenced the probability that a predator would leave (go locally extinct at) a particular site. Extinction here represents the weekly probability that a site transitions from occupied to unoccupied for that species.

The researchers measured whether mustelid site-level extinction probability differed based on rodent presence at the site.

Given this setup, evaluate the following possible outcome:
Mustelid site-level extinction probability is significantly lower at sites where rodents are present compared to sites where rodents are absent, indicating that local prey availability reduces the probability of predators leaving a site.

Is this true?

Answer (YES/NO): NO